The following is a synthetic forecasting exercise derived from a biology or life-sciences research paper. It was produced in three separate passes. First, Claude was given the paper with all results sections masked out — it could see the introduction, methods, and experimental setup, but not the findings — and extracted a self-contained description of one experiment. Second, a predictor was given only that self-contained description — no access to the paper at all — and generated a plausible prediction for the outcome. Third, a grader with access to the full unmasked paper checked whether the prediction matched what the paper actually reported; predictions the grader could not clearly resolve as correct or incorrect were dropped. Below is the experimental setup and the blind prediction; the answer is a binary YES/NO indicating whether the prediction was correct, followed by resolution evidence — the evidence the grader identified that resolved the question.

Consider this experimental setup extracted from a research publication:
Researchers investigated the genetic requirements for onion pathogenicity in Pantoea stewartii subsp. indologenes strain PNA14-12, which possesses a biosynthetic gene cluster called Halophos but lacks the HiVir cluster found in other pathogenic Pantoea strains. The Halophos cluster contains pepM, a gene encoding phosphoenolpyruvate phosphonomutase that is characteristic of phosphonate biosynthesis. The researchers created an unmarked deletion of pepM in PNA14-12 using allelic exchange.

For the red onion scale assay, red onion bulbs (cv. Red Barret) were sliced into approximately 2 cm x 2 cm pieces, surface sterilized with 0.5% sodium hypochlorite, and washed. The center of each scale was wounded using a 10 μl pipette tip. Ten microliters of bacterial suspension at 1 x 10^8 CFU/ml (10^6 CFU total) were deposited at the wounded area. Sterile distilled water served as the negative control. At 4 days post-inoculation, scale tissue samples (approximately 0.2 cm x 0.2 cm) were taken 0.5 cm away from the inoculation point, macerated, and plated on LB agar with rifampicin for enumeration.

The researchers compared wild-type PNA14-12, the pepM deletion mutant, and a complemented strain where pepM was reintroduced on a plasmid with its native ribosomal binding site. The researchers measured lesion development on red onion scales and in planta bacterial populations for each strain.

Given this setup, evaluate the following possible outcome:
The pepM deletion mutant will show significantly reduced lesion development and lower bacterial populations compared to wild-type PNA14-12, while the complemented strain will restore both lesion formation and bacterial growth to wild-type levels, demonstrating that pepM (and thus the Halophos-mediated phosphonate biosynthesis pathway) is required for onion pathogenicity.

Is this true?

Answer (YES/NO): YES